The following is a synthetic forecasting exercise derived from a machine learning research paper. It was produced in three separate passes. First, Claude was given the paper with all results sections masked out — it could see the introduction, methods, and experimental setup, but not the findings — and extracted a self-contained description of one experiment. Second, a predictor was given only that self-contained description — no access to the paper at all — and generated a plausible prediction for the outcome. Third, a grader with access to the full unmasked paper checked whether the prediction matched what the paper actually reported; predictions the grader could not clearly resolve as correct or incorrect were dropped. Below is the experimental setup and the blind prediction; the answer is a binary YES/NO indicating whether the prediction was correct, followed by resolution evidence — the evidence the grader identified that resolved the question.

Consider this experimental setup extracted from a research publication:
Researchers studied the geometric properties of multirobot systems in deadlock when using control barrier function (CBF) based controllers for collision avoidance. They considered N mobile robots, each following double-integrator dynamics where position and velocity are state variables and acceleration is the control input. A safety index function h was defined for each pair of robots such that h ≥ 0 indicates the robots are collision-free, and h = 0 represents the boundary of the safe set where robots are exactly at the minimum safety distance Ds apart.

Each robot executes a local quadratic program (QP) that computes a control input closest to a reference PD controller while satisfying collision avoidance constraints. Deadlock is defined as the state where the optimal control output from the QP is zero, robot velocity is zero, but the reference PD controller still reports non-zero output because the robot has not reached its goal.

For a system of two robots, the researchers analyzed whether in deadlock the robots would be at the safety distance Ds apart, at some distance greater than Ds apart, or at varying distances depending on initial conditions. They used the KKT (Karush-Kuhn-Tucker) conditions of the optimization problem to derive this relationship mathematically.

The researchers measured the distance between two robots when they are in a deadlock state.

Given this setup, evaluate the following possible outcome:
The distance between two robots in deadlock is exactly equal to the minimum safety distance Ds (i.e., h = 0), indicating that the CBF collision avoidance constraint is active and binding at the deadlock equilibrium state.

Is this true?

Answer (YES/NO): YES